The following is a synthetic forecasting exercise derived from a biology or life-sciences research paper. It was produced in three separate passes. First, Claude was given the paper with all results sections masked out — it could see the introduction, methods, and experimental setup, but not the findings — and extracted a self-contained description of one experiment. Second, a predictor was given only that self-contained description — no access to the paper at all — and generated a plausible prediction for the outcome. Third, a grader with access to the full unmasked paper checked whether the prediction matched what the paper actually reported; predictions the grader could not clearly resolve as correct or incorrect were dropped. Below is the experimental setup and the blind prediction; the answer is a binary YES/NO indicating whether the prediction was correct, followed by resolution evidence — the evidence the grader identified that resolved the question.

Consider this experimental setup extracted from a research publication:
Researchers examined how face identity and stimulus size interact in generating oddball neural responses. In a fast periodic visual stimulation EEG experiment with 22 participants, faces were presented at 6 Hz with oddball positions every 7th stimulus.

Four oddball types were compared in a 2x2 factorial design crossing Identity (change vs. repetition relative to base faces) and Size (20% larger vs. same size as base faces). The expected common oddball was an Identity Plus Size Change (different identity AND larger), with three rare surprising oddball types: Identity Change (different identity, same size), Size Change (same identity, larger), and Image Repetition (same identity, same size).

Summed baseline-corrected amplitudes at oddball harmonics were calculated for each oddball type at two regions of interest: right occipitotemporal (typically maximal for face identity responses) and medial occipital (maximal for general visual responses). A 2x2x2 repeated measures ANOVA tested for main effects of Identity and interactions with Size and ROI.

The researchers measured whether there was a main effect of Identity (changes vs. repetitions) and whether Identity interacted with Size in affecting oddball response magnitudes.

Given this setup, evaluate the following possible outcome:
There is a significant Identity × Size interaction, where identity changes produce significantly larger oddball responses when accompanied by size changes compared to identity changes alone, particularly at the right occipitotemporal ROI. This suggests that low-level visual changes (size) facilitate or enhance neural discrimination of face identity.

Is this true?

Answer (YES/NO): NO